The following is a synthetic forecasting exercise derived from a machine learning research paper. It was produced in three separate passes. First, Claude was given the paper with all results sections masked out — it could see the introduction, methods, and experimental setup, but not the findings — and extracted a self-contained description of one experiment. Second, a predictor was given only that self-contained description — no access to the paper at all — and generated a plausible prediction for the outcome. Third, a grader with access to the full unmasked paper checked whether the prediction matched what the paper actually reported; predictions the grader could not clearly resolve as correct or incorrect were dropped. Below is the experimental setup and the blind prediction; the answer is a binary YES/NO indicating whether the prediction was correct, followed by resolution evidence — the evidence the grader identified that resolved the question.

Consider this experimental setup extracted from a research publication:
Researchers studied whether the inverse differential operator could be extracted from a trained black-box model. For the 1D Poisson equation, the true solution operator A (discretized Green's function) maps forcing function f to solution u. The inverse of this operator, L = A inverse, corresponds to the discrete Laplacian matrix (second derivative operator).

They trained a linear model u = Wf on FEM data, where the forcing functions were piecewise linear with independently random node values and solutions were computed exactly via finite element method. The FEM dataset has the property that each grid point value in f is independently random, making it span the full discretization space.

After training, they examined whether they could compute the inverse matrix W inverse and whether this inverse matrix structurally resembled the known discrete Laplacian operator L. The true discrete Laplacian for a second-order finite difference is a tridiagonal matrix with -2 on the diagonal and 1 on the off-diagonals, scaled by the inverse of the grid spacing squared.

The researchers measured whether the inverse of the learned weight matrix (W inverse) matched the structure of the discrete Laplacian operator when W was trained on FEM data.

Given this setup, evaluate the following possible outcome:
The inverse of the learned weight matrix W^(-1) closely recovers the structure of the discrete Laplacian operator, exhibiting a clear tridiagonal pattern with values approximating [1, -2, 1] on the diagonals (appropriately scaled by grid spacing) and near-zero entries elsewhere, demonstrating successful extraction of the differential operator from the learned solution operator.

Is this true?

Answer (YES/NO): YES